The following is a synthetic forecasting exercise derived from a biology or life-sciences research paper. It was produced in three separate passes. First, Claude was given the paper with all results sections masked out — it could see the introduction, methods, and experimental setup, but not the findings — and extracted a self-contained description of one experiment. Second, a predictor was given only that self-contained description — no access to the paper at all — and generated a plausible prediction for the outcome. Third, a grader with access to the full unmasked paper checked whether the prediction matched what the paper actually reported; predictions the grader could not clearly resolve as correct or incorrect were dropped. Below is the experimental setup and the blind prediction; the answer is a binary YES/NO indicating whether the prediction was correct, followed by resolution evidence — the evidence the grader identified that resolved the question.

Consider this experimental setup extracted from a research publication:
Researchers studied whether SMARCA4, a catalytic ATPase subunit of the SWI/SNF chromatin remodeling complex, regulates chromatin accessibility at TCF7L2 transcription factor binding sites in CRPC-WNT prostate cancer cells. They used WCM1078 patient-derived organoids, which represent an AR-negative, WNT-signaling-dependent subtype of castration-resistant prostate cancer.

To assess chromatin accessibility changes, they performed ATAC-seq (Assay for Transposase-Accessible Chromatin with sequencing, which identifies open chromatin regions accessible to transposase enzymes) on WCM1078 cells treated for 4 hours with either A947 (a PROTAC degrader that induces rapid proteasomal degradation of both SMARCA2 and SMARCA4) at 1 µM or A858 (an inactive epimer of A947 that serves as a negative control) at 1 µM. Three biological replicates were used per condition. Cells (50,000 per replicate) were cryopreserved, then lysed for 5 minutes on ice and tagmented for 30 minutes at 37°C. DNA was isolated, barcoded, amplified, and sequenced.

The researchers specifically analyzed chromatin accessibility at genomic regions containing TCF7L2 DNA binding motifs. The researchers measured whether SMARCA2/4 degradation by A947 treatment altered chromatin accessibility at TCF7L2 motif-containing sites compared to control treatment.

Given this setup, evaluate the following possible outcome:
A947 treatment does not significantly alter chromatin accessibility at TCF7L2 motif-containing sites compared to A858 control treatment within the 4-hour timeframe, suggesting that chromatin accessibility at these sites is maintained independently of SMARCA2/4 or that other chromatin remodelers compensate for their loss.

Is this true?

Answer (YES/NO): NO